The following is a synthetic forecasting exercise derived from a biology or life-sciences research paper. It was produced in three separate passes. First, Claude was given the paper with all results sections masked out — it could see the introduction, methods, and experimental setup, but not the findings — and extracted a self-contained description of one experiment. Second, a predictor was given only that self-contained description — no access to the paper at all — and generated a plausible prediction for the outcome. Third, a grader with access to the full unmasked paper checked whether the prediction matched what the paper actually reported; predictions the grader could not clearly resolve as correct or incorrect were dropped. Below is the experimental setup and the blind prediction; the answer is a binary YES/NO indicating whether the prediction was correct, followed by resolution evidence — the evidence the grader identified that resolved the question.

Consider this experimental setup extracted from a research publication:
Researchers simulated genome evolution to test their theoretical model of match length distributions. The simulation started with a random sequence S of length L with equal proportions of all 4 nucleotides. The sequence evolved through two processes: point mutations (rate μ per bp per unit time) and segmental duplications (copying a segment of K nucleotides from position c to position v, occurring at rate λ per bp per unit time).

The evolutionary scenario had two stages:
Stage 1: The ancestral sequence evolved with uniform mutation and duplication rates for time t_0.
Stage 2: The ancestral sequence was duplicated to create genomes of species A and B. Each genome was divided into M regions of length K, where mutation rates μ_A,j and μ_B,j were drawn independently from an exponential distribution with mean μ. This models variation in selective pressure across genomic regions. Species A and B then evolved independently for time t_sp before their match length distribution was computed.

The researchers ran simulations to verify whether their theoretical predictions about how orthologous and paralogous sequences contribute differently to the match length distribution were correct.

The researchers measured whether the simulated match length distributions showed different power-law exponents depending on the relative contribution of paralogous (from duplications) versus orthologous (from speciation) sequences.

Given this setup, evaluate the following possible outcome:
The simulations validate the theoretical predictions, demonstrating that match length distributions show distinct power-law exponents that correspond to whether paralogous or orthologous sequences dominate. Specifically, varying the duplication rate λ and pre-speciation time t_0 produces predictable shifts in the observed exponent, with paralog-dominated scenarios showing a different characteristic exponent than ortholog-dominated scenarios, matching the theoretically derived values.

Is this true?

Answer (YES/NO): YES